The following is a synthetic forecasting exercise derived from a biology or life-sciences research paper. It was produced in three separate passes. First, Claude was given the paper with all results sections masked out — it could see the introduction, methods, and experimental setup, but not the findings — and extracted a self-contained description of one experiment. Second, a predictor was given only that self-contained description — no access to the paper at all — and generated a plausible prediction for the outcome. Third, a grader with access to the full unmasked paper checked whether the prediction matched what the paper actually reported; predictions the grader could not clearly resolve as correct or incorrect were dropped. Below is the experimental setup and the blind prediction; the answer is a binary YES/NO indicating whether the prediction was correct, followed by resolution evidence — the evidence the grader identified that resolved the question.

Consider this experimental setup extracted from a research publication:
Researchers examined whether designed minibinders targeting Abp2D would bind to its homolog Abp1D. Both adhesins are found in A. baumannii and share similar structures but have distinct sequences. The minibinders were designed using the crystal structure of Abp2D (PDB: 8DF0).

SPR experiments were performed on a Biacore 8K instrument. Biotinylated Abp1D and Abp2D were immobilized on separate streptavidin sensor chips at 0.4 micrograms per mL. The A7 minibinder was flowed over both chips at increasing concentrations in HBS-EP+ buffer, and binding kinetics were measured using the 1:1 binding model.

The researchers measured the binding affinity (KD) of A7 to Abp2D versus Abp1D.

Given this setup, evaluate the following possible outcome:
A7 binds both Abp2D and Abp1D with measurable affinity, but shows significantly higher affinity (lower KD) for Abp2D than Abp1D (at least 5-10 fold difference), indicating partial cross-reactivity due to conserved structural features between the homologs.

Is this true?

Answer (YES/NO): YES